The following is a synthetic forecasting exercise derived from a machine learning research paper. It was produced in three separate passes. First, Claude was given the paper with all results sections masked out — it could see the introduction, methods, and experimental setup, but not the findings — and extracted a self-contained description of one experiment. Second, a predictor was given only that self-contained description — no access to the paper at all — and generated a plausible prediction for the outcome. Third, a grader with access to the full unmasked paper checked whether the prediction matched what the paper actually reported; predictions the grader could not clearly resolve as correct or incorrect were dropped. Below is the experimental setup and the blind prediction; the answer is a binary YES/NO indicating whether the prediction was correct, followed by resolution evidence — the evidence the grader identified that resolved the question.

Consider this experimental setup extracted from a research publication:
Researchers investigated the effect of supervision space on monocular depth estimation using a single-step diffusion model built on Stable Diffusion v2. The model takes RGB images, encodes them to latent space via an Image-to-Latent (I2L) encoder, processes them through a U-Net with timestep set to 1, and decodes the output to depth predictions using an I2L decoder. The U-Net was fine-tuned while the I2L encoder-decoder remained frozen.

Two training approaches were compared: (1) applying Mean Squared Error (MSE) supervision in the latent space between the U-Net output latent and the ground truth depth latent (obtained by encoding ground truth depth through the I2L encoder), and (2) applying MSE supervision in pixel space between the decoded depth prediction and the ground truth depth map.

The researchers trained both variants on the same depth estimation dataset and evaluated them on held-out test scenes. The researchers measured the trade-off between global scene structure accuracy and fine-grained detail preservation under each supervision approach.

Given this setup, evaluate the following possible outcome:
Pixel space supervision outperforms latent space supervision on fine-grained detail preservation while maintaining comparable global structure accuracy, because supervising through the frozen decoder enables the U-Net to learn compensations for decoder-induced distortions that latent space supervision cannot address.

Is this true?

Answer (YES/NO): NO